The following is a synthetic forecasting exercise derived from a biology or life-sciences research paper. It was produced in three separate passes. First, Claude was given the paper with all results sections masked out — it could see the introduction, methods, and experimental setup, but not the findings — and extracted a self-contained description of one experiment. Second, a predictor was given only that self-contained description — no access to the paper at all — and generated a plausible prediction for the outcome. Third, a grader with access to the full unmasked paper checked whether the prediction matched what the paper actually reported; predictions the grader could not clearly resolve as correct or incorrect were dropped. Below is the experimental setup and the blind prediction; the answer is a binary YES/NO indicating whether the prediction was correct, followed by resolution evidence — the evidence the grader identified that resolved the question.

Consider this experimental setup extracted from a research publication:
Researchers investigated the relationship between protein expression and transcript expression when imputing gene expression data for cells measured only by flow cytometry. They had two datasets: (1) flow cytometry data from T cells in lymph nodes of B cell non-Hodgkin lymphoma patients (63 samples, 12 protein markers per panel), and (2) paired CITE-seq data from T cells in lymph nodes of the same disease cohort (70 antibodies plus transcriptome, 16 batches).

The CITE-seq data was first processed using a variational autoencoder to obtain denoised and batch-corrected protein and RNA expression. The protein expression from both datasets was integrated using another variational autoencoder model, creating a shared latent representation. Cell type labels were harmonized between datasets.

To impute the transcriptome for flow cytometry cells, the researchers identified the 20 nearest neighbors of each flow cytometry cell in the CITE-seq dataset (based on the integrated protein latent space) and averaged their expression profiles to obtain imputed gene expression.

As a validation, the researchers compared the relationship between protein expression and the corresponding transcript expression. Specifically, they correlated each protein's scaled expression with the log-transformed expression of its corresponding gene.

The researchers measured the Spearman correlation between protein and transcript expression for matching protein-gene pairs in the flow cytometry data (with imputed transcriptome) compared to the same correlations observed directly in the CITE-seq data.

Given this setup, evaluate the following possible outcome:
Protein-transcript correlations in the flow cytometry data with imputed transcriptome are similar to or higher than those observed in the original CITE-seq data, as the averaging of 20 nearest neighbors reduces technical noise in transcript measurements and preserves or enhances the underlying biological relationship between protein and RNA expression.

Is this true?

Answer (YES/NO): YES